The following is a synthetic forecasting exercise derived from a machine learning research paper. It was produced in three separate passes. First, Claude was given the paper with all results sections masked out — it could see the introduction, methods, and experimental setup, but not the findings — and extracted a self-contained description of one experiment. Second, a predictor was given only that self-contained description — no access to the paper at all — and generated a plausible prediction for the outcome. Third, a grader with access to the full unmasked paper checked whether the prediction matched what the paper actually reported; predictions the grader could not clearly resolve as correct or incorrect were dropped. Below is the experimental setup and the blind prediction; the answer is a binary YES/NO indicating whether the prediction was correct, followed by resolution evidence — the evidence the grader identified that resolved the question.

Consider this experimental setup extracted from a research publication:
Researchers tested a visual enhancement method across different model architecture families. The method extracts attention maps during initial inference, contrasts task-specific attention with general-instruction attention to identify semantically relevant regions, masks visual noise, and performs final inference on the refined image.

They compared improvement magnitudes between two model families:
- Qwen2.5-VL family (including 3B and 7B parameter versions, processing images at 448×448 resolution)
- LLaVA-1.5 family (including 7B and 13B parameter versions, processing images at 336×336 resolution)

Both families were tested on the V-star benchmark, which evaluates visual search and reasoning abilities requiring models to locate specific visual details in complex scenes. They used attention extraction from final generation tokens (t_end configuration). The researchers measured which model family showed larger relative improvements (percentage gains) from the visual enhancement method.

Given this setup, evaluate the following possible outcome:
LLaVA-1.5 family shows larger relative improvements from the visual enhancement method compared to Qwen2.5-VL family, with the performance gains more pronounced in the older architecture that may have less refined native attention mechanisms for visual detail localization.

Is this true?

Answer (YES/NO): YES